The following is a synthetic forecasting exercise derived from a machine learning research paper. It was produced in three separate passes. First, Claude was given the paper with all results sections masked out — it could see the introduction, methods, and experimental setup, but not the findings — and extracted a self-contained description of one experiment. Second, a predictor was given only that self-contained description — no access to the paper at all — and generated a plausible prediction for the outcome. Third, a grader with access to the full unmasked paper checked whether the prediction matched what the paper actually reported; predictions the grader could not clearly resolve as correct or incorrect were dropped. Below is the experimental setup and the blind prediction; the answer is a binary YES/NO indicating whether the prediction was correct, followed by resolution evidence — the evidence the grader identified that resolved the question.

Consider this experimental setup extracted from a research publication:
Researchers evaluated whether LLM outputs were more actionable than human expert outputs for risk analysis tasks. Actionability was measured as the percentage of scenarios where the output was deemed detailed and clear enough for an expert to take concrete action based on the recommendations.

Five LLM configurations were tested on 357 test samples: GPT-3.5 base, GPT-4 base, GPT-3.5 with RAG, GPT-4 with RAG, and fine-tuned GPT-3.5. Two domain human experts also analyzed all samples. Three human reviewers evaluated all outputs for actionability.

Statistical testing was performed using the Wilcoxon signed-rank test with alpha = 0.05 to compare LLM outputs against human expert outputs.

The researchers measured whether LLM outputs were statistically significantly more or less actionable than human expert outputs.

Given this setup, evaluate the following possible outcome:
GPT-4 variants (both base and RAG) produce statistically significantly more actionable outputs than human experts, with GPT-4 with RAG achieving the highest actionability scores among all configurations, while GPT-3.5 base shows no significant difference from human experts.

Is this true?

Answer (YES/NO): NO